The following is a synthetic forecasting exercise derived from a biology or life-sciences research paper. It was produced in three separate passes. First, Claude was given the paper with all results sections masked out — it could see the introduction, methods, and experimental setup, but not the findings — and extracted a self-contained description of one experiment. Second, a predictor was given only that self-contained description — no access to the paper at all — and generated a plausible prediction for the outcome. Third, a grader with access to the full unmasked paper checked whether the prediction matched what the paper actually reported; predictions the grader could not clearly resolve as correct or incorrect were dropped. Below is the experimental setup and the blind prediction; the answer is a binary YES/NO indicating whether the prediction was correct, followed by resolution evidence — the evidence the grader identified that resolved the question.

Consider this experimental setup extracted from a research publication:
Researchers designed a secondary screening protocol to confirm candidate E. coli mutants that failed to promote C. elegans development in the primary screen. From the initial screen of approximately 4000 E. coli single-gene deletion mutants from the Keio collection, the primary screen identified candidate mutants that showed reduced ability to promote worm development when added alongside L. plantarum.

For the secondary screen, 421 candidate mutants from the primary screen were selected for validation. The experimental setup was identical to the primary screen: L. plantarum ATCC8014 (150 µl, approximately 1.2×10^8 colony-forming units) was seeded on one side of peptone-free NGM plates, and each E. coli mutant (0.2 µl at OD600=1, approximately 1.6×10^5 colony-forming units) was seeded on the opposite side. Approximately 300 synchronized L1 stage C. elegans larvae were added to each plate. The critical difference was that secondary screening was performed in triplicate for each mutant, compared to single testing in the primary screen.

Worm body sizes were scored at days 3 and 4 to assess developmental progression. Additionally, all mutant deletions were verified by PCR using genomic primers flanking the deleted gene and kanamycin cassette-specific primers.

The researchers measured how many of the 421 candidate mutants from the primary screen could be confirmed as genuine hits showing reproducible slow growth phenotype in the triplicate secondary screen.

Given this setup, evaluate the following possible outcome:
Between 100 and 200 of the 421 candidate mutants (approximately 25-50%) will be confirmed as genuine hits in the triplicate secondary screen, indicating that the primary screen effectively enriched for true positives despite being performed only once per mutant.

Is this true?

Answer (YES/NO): NO